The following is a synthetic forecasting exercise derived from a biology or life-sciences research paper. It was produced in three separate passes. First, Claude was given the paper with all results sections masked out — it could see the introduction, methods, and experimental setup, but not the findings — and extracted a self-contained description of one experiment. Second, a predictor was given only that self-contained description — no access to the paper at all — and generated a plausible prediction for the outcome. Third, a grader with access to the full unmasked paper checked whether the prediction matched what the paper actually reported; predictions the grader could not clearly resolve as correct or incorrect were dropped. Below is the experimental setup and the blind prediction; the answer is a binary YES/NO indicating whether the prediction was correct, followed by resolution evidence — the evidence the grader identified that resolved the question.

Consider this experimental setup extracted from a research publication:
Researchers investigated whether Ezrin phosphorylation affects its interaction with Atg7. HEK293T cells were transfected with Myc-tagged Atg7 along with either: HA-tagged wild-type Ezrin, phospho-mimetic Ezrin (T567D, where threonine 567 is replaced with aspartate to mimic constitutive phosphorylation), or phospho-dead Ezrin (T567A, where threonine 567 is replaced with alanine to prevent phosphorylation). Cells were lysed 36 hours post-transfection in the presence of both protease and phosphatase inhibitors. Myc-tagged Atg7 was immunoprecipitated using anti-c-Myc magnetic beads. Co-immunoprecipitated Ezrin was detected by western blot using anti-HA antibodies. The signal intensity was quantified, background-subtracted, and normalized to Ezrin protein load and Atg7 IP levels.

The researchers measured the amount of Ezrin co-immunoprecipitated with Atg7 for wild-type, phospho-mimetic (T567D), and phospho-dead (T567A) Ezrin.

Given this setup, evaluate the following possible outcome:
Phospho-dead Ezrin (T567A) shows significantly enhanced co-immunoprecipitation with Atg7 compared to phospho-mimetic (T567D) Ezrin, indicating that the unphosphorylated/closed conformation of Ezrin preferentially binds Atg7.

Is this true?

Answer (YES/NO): YES